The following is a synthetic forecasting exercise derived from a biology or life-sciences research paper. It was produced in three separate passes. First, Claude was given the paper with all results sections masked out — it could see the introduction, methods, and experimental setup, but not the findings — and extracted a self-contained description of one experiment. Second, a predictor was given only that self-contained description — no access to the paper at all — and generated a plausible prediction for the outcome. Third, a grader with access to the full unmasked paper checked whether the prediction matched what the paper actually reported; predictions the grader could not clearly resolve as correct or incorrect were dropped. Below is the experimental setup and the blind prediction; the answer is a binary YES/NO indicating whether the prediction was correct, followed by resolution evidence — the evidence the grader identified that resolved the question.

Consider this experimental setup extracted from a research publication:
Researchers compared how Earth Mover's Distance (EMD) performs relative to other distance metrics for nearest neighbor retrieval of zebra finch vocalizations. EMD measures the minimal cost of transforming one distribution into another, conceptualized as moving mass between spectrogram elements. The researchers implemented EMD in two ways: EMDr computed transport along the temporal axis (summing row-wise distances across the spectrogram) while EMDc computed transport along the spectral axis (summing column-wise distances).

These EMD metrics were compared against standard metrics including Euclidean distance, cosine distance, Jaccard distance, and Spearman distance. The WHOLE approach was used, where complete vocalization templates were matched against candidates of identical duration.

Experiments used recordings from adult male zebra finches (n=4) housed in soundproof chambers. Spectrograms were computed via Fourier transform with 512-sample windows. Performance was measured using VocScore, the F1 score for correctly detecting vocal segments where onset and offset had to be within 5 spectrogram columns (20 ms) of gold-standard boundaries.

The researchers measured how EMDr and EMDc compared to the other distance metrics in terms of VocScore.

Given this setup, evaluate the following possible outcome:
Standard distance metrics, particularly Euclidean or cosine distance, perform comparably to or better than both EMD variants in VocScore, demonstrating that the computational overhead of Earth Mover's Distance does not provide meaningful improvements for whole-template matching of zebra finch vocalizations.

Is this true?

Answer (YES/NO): NO